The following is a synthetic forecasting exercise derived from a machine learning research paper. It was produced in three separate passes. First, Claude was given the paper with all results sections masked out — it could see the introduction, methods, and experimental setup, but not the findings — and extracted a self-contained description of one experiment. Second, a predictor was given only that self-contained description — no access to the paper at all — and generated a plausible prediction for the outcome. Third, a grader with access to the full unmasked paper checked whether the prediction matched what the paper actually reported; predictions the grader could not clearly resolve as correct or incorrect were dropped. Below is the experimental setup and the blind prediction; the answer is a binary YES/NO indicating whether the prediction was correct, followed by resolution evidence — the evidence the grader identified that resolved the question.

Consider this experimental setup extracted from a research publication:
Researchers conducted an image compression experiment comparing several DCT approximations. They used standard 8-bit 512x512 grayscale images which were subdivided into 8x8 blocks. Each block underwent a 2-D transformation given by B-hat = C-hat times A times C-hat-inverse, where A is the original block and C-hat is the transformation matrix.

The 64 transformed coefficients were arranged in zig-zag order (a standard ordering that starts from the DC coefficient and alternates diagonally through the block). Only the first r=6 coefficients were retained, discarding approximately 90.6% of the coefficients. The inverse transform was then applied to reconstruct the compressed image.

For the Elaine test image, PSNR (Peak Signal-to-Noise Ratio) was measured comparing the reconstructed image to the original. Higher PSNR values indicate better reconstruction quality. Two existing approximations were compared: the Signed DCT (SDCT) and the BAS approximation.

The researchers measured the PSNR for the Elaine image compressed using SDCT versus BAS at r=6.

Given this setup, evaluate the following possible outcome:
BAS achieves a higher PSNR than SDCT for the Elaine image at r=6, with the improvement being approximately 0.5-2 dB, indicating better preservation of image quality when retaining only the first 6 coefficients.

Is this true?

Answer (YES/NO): YES